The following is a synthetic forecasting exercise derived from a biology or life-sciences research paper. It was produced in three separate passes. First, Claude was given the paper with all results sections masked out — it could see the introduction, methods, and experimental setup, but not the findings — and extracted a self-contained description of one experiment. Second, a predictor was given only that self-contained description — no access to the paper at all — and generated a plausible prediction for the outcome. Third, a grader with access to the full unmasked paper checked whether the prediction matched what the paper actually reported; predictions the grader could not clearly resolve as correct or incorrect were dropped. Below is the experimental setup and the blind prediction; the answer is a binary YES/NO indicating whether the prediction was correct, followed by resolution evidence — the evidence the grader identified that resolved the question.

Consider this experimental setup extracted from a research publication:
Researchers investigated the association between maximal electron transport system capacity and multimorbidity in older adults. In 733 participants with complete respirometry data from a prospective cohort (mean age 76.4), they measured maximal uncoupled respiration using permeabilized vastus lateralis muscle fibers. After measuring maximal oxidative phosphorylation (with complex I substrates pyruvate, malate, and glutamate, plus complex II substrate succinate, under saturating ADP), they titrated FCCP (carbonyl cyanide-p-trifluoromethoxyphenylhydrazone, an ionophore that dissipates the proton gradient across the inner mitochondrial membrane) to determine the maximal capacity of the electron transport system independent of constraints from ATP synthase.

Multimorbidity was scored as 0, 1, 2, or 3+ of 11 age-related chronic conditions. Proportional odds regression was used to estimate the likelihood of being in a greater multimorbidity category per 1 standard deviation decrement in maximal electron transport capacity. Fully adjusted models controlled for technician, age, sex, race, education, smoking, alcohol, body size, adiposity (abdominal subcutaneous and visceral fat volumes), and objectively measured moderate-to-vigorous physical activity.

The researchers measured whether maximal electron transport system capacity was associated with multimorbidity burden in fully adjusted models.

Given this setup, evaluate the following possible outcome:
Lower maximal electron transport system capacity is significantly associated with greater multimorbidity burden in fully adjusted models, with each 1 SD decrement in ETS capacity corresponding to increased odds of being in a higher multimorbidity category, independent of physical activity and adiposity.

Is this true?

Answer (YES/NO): YES